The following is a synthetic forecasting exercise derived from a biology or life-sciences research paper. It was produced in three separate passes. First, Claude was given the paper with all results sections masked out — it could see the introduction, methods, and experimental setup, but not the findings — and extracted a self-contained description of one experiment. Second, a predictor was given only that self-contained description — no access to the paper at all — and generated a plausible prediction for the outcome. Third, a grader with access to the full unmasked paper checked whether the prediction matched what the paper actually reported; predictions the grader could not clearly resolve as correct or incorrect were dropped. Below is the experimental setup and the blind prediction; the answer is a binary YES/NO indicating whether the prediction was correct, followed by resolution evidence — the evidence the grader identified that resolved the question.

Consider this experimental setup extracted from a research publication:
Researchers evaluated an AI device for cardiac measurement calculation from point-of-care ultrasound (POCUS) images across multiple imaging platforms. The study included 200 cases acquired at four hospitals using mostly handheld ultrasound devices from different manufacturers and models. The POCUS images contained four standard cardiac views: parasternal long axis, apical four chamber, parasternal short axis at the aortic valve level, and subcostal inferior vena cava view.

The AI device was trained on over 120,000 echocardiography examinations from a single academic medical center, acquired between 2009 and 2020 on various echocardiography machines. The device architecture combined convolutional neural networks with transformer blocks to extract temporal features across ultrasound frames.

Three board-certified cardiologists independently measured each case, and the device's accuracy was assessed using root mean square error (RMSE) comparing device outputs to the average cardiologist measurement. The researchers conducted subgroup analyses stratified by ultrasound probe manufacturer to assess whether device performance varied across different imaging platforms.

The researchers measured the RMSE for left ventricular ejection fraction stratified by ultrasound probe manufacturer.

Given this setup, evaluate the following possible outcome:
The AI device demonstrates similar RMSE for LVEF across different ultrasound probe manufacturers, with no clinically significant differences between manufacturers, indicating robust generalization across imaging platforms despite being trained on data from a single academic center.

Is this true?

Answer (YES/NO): NO